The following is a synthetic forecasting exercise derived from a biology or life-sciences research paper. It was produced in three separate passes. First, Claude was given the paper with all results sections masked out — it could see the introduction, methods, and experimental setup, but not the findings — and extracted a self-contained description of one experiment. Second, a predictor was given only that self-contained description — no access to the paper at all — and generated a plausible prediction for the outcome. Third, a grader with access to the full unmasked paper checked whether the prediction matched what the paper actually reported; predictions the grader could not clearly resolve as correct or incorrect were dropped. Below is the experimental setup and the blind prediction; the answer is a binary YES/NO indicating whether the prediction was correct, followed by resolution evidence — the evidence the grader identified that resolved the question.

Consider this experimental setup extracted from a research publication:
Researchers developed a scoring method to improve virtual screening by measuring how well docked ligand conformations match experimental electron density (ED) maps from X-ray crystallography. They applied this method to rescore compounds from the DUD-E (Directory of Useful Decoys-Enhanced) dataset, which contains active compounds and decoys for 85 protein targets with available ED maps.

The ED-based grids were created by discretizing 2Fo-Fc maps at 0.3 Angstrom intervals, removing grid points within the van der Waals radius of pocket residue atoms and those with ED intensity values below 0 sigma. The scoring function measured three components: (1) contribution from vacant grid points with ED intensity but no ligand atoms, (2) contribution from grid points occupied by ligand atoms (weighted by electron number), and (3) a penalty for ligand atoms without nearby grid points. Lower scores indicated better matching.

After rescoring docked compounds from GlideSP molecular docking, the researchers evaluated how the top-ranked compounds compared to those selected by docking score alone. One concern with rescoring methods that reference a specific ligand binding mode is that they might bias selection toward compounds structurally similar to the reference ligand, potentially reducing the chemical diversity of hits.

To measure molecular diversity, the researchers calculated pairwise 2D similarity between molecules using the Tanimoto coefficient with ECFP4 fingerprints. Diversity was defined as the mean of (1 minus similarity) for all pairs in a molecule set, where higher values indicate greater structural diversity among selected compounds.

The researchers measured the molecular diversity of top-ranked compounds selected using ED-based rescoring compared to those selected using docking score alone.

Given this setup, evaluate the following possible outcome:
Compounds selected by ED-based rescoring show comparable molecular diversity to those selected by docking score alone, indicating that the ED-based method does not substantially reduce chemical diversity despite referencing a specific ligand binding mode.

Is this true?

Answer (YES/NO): YES